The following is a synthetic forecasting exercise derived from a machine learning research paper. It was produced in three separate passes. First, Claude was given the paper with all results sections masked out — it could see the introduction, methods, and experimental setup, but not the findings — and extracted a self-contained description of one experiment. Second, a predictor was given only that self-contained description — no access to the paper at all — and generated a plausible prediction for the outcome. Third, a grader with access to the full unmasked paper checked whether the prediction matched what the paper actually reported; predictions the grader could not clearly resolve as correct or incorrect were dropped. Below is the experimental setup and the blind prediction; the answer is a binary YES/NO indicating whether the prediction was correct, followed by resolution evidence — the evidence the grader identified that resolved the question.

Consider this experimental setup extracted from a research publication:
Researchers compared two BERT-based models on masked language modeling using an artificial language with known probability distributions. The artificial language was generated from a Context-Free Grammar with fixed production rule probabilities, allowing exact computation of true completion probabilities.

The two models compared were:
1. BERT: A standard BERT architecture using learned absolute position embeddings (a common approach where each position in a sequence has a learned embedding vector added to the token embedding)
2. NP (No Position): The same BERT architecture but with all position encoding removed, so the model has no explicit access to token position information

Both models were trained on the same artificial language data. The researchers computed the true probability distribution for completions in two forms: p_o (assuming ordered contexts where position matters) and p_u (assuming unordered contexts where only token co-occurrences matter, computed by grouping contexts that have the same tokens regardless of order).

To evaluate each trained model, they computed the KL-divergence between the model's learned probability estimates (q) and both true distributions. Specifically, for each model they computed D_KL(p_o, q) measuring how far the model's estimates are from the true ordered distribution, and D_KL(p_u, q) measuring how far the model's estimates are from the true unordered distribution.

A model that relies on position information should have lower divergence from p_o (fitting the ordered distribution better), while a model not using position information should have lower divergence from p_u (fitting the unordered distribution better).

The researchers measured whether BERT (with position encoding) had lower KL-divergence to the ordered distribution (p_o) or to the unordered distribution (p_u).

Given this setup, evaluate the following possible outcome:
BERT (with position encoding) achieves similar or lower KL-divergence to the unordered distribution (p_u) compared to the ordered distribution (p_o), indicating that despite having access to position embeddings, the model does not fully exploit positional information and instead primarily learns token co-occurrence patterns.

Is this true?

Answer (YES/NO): NO